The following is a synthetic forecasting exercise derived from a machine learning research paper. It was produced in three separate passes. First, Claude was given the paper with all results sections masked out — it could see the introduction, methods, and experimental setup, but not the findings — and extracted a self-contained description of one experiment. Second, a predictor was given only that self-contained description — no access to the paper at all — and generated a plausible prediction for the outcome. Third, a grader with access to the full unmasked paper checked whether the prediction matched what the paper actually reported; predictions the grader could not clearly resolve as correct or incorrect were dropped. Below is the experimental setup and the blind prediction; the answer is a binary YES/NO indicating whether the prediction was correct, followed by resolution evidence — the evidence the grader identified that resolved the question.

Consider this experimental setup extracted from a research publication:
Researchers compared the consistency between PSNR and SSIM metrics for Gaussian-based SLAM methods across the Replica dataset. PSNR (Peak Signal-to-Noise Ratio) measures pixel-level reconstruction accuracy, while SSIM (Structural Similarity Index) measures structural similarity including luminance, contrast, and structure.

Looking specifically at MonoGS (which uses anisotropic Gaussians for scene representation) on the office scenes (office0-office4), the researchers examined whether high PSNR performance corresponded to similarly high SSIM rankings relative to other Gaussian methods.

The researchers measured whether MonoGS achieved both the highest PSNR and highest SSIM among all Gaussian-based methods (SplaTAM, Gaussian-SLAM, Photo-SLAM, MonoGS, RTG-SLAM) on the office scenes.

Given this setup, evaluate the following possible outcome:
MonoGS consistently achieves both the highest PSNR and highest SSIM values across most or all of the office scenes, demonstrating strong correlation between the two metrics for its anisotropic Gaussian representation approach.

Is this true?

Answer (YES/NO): NO